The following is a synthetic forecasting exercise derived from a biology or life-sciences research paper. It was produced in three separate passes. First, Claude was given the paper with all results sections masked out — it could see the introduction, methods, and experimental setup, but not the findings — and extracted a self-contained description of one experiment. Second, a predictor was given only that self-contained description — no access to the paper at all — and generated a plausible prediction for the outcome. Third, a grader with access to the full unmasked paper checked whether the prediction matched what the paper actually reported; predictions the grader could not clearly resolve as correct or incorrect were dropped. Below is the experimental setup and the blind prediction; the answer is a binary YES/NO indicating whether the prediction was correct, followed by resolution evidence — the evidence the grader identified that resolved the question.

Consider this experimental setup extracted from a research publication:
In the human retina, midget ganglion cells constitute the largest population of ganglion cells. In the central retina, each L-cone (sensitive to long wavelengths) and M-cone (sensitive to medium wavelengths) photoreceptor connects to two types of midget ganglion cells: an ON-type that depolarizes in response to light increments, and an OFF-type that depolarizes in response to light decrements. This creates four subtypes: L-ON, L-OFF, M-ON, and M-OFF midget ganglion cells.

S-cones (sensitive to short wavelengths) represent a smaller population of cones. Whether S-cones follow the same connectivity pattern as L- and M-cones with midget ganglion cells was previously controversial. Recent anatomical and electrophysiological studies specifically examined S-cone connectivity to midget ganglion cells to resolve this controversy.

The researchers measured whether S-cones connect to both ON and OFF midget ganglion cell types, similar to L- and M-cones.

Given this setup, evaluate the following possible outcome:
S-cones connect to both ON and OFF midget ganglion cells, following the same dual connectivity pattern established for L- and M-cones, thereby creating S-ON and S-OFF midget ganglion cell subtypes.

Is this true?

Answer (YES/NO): NO